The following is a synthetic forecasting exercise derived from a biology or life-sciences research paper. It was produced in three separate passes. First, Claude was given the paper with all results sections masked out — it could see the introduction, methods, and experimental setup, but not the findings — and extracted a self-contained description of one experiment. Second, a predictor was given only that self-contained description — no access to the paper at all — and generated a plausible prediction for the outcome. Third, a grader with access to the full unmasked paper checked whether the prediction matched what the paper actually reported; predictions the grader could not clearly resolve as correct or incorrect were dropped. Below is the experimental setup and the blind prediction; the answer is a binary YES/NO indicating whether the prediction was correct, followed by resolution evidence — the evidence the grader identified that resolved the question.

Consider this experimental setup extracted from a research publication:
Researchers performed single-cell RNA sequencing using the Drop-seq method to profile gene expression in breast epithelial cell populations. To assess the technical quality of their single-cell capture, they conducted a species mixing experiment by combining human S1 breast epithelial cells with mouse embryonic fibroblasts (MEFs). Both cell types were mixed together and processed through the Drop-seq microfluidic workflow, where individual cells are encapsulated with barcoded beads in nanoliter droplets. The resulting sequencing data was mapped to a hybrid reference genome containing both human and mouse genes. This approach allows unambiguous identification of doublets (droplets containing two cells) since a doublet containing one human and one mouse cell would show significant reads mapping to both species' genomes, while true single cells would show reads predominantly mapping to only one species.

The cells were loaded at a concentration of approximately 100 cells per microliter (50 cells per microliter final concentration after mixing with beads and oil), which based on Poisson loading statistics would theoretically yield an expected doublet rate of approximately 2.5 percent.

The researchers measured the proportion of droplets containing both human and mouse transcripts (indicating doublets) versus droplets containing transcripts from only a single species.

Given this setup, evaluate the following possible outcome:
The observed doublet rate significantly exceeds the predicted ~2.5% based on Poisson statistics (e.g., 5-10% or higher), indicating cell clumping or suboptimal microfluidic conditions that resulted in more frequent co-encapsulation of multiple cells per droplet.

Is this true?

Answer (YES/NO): NO